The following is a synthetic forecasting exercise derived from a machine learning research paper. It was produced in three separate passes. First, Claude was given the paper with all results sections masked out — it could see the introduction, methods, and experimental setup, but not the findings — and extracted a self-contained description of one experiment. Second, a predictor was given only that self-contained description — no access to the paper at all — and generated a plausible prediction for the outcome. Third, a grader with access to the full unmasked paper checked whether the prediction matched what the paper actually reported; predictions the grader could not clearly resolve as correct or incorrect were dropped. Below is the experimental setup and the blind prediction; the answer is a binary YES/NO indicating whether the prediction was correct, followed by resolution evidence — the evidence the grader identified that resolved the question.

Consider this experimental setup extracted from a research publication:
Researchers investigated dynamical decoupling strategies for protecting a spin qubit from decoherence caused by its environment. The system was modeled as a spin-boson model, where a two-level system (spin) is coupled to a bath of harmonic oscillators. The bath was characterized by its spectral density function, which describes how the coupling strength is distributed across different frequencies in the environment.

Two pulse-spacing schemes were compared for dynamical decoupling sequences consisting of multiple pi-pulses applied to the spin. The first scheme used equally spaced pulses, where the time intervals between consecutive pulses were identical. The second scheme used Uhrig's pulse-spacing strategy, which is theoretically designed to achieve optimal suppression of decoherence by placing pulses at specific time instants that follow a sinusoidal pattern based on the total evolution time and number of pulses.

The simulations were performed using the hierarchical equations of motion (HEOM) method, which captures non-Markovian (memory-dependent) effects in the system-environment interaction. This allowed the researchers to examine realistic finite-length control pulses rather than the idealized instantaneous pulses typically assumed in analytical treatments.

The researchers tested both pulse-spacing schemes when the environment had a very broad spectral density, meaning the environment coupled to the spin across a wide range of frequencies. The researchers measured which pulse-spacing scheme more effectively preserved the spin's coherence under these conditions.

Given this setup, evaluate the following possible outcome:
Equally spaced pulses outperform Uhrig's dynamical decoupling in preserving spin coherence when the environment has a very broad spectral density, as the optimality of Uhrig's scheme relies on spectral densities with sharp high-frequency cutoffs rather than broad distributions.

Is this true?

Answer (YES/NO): YES